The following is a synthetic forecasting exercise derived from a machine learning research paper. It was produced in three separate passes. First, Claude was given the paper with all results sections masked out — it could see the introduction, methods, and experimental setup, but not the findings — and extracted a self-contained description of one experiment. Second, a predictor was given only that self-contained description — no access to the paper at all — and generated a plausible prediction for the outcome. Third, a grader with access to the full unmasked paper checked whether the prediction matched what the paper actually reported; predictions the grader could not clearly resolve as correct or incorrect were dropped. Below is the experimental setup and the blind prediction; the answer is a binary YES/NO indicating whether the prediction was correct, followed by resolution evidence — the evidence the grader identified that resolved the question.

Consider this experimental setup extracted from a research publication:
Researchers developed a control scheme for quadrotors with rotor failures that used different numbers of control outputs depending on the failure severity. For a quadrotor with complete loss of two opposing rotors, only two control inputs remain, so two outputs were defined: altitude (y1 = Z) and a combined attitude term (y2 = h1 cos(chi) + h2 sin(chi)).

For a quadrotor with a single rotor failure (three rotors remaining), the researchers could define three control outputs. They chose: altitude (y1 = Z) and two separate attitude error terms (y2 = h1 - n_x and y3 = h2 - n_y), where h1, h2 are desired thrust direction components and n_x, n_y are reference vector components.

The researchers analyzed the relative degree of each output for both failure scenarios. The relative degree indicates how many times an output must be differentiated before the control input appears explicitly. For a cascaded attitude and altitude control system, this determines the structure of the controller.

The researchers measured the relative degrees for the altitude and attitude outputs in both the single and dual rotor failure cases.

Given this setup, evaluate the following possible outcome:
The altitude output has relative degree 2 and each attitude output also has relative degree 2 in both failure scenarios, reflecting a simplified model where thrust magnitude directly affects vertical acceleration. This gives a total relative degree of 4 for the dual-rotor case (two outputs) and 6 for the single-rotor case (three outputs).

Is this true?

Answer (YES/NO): YES